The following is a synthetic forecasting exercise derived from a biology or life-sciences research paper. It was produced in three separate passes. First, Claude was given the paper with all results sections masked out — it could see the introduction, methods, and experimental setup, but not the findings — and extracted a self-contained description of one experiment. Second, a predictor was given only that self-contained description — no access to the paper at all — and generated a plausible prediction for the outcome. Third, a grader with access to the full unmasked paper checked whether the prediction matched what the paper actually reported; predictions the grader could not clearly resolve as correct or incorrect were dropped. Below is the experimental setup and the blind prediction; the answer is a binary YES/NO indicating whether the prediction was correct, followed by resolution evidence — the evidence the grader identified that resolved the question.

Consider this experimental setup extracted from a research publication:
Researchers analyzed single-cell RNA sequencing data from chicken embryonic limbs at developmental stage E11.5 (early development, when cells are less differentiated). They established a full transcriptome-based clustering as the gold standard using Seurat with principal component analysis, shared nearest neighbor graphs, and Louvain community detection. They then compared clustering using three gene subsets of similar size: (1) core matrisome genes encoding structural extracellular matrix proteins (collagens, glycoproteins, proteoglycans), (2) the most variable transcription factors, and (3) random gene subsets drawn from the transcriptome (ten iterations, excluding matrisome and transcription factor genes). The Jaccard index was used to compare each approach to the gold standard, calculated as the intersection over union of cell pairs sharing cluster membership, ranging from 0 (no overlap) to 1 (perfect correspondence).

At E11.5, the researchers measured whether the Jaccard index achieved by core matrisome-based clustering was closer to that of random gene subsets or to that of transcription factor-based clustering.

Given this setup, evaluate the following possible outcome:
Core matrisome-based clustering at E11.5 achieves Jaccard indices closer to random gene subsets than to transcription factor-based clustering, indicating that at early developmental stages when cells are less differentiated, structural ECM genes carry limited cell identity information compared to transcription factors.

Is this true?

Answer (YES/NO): NO